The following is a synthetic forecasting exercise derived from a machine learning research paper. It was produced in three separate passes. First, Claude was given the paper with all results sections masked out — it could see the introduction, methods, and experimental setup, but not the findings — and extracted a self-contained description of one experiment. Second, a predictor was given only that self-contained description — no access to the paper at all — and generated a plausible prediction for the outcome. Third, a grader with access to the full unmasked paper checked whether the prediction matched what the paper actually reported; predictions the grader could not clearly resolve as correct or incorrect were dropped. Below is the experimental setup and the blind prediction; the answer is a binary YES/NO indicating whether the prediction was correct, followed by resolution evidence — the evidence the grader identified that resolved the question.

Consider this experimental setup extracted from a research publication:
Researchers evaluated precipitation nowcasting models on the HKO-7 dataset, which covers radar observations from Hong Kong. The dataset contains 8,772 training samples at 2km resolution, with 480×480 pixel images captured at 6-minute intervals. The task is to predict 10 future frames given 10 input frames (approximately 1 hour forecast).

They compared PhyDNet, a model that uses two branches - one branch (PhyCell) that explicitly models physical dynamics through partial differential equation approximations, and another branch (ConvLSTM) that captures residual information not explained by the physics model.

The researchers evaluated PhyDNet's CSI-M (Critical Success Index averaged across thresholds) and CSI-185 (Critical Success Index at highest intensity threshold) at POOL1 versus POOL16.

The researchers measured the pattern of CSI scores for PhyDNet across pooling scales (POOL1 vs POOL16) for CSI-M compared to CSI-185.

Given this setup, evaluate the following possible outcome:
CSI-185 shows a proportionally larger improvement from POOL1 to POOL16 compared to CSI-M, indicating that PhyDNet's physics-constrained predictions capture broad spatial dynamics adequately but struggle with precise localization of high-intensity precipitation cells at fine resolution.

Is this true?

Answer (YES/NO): YES